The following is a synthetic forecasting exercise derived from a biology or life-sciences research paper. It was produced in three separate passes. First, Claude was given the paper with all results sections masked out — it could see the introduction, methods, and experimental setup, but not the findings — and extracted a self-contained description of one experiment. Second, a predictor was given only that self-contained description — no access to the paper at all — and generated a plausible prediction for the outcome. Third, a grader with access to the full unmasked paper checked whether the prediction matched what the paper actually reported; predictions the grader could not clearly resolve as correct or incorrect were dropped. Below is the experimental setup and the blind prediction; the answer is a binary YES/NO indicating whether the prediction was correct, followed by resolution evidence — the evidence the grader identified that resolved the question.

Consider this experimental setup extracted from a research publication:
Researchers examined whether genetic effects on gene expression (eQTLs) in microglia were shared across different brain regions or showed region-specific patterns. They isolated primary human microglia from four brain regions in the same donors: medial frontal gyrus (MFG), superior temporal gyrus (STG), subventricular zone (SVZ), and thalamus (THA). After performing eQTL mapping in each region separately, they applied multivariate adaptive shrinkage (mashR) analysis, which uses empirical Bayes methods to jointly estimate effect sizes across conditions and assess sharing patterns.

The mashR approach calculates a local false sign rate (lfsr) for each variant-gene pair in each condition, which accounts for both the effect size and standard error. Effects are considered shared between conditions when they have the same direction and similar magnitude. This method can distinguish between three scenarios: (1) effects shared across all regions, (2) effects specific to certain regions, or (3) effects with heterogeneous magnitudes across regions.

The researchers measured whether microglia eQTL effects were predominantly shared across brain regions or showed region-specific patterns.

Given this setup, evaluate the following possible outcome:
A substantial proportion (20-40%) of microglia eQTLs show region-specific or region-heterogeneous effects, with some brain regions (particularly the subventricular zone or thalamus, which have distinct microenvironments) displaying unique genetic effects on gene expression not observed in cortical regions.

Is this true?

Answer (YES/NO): NO